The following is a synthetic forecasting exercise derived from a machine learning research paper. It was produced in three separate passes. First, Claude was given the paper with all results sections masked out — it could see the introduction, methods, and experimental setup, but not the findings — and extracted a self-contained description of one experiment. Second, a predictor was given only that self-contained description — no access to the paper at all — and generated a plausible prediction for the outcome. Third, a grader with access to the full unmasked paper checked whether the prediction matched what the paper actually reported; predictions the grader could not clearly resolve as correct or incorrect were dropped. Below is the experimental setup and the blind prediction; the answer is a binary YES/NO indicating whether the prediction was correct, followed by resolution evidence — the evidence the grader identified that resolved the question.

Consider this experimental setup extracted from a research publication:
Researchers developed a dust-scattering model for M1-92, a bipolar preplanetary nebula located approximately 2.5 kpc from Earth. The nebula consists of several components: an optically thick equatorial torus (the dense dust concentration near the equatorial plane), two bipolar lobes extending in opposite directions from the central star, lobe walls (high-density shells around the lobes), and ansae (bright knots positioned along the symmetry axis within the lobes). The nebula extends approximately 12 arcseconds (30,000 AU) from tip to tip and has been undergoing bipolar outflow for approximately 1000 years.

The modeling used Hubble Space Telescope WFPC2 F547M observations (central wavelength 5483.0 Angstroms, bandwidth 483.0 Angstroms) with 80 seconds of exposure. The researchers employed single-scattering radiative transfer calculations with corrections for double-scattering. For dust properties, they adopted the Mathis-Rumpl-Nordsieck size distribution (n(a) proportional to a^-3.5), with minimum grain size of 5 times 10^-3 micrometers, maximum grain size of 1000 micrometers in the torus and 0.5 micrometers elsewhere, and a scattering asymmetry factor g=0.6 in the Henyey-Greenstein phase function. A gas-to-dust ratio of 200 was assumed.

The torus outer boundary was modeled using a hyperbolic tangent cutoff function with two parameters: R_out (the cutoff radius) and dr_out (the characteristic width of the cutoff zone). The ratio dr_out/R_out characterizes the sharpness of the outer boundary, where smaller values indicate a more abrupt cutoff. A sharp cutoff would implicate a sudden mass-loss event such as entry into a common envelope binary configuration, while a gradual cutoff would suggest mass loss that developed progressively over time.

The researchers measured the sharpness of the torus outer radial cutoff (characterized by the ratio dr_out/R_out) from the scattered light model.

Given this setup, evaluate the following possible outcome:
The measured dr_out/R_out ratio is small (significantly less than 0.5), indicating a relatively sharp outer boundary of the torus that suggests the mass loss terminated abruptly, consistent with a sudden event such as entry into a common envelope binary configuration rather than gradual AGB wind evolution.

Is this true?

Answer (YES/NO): YES